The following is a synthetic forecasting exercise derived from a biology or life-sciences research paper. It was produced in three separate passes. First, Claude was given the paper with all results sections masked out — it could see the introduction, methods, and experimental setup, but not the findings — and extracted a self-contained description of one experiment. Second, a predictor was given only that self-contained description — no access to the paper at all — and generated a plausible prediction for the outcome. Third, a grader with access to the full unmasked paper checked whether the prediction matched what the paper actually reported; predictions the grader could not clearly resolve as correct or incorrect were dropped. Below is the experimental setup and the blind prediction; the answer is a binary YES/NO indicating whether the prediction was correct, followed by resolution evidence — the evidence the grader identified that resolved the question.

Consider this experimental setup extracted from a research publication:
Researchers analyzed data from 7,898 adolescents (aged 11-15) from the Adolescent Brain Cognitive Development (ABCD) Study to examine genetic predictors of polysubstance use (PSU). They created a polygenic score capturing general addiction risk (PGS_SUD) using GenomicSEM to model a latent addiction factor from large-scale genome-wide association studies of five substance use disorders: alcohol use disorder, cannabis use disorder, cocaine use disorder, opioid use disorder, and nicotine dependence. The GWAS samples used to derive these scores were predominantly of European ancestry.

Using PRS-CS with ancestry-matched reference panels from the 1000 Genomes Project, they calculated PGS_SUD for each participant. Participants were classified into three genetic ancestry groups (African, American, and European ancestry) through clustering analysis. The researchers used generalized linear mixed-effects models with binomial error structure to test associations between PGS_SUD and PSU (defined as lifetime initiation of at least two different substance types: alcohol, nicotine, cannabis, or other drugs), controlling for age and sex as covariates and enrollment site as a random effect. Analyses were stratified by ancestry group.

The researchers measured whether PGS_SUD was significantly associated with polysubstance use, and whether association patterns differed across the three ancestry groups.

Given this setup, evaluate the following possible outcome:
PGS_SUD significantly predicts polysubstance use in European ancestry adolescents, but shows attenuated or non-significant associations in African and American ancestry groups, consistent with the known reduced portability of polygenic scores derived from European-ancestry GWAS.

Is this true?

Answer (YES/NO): YES